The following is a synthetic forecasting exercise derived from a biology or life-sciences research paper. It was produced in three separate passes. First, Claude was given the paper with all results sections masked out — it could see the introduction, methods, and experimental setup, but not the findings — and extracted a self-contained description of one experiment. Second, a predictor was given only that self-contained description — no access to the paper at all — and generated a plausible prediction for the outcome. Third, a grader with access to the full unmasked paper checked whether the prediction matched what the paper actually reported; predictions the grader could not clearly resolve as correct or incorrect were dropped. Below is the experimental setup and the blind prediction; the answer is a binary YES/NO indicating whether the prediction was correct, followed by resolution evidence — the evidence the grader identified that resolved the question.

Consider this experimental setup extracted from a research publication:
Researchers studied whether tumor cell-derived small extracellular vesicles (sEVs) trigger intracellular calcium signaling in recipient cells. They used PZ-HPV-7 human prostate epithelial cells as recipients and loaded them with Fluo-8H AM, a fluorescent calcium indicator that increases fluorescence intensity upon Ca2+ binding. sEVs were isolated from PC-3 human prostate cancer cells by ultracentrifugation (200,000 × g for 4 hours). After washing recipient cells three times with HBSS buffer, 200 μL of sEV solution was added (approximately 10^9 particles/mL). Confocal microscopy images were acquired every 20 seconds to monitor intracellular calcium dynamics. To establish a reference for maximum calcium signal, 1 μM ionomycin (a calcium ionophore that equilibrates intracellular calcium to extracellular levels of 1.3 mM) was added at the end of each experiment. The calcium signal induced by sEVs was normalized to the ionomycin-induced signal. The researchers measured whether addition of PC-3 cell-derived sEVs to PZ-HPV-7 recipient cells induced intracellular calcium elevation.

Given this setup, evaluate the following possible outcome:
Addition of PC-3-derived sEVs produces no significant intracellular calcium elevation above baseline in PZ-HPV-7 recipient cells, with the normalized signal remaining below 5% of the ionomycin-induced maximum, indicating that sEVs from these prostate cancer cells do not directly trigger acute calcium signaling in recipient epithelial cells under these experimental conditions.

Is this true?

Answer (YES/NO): NO